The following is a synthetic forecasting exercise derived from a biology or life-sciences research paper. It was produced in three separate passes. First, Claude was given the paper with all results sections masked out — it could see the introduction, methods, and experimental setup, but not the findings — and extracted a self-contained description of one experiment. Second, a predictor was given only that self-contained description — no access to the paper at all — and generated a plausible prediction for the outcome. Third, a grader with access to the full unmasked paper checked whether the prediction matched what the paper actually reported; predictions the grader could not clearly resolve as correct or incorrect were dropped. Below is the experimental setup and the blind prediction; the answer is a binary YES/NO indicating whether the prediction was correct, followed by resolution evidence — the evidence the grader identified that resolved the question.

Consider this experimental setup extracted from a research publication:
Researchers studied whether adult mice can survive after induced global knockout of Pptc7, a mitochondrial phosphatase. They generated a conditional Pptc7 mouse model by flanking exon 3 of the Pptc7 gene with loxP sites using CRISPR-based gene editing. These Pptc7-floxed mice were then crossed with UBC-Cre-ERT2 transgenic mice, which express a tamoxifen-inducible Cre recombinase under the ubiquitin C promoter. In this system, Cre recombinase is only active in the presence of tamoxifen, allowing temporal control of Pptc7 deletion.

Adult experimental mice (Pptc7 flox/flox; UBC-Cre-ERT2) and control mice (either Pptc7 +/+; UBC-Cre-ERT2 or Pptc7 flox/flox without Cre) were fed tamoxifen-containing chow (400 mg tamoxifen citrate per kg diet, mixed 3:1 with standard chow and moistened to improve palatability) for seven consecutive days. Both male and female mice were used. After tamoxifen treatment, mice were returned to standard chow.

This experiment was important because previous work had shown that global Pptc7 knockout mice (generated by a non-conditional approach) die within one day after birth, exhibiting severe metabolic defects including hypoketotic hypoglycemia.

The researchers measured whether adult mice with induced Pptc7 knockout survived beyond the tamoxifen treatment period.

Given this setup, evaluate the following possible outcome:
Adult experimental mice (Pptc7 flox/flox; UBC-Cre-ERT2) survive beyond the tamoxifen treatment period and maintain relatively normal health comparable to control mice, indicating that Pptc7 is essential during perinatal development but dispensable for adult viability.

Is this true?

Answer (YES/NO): NO